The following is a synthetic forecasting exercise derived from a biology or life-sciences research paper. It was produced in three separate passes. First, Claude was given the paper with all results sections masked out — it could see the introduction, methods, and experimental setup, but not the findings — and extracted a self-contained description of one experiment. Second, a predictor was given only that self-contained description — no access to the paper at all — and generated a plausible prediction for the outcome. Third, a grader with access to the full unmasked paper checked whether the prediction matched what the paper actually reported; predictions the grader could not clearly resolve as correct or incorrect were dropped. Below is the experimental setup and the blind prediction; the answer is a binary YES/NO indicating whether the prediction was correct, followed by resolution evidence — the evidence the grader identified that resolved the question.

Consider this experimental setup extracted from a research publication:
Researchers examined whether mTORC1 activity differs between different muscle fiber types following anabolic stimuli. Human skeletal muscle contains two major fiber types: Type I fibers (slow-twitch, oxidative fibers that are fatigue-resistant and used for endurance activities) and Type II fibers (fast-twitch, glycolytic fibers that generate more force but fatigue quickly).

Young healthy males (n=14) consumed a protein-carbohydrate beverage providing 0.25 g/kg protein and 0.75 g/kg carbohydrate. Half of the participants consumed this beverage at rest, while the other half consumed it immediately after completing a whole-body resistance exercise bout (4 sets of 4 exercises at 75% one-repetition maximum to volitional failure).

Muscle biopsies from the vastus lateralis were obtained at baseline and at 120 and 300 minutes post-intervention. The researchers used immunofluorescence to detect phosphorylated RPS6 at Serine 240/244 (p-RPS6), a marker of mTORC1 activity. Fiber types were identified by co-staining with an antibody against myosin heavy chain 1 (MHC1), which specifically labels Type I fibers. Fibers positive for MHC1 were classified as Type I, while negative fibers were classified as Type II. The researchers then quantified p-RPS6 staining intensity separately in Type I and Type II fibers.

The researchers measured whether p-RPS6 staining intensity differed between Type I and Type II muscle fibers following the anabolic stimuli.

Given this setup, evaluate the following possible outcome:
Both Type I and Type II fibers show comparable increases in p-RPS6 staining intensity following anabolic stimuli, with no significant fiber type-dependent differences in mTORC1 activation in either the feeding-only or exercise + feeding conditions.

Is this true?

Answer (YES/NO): NO